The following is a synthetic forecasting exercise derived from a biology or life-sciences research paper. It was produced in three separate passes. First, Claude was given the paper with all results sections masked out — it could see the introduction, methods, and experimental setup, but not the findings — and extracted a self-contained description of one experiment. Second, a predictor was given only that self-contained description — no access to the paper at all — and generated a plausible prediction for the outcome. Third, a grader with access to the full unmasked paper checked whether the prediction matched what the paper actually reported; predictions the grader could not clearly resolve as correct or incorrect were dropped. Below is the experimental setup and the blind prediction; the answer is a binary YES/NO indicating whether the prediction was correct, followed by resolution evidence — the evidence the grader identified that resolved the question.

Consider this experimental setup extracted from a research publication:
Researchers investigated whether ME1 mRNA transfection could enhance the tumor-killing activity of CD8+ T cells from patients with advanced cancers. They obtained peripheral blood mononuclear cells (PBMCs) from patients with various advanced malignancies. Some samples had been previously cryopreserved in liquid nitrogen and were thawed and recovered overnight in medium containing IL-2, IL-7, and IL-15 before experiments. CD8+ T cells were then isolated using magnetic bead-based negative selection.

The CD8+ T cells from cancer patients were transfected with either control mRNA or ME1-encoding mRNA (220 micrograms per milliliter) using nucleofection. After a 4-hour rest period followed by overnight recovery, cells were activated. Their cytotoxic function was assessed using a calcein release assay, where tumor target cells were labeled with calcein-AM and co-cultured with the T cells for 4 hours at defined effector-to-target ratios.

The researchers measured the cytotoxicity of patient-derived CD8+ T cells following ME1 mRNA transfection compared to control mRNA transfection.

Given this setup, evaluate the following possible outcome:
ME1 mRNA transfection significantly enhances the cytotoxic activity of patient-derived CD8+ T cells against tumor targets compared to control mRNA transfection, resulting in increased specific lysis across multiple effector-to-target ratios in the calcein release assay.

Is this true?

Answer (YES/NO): NO